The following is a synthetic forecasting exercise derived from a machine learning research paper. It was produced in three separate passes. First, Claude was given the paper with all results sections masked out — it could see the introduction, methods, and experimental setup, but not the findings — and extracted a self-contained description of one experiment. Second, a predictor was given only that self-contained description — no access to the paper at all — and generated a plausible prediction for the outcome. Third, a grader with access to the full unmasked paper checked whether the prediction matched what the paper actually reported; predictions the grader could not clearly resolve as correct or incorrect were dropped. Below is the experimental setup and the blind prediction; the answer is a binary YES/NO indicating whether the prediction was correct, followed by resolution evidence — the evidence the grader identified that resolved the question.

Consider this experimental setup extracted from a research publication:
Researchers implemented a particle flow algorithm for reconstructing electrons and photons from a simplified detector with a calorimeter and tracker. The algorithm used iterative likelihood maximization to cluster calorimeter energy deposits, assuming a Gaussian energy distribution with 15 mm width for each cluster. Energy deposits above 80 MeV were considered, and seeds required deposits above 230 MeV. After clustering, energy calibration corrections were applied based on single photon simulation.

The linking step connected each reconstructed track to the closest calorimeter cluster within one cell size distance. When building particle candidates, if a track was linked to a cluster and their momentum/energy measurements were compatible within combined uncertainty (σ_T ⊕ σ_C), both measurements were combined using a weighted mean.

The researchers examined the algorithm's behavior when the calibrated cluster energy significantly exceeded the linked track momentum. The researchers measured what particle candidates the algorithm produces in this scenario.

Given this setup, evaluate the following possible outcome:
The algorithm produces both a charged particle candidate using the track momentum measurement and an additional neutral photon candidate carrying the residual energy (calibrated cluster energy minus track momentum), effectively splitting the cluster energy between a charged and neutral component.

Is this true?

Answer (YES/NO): YES